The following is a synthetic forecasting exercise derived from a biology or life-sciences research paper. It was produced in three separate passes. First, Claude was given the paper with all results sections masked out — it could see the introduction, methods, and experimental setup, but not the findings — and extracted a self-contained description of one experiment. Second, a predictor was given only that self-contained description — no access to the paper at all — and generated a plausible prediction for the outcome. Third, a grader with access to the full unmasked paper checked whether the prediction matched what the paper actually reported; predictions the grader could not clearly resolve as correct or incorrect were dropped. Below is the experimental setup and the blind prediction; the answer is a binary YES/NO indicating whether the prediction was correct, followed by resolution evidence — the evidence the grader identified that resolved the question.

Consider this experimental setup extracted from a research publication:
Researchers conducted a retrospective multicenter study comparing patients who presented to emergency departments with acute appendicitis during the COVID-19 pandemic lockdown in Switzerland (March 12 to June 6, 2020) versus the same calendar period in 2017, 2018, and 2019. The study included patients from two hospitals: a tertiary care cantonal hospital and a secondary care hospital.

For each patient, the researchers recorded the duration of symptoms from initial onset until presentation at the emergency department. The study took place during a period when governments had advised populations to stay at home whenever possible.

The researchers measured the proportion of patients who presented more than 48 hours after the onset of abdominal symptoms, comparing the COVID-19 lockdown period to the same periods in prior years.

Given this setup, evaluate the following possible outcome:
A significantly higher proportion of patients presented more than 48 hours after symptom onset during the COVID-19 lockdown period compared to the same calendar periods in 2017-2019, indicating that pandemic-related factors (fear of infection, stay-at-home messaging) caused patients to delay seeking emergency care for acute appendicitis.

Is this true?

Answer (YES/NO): YES